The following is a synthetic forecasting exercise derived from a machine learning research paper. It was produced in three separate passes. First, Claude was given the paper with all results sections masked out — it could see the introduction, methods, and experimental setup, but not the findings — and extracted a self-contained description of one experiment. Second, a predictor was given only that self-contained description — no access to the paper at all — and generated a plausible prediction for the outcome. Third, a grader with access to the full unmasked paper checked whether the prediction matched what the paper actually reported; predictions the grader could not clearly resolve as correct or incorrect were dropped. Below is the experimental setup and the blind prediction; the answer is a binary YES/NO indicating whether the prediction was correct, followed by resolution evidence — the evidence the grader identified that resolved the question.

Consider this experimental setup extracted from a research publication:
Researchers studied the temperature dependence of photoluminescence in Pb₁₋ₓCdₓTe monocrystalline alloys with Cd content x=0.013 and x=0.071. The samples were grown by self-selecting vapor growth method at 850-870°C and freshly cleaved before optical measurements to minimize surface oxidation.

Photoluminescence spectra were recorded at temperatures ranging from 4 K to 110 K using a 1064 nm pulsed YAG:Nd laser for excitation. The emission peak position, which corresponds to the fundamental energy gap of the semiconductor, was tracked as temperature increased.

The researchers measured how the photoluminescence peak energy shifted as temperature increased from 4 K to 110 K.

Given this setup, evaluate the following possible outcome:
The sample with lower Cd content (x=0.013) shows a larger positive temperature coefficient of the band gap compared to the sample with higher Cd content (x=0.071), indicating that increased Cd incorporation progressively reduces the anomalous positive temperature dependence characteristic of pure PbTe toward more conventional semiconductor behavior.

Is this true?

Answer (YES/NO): NO